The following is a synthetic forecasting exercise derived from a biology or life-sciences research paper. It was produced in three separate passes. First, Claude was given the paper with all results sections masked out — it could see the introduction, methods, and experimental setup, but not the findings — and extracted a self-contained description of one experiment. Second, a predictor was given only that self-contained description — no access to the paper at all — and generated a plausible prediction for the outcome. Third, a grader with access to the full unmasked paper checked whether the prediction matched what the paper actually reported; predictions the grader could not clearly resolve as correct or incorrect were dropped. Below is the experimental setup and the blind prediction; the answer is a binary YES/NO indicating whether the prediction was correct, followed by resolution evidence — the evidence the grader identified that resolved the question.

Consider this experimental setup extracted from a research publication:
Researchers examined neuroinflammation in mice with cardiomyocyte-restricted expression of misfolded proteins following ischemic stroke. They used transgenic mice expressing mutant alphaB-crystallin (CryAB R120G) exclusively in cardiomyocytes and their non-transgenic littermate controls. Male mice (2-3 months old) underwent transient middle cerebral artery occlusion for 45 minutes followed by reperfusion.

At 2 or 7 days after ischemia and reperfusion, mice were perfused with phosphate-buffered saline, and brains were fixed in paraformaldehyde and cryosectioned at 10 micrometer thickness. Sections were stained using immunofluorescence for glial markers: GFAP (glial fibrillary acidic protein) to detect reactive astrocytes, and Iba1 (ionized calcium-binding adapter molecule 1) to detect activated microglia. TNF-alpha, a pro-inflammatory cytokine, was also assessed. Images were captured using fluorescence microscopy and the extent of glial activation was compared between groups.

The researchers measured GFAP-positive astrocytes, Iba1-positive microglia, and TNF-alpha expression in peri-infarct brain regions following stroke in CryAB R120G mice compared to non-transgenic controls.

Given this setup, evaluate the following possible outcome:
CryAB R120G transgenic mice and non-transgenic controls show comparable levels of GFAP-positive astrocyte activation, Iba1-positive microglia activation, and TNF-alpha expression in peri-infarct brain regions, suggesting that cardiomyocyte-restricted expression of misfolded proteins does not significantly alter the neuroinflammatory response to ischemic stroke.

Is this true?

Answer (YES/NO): NO